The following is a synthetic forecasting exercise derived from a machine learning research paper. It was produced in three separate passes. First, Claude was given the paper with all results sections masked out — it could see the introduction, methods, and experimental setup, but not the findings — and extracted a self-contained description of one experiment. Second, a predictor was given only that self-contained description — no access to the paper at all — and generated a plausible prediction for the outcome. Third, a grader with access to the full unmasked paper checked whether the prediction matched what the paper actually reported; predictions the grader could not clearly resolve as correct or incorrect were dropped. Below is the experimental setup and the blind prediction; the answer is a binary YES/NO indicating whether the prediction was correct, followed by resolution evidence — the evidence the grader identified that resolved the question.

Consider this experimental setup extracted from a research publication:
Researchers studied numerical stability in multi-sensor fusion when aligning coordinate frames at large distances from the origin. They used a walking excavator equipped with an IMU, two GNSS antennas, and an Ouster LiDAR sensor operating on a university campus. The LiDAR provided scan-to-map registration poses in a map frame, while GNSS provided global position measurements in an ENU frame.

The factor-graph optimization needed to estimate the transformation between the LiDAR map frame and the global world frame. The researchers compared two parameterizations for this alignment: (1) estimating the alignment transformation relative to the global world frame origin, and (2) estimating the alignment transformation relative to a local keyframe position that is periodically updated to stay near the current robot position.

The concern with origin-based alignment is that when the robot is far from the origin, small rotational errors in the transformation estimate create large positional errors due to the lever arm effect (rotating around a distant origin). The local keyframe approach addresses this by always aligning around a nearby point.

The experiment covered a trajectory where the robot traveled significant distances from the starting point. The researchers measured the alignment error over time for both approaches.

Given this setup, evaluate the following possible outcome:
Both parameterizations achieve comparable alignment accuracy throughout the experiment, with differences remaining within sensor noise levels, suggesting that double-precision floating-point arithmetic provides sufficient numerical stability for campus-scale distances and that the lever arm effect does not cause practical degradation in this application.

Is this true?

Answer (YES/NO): NO